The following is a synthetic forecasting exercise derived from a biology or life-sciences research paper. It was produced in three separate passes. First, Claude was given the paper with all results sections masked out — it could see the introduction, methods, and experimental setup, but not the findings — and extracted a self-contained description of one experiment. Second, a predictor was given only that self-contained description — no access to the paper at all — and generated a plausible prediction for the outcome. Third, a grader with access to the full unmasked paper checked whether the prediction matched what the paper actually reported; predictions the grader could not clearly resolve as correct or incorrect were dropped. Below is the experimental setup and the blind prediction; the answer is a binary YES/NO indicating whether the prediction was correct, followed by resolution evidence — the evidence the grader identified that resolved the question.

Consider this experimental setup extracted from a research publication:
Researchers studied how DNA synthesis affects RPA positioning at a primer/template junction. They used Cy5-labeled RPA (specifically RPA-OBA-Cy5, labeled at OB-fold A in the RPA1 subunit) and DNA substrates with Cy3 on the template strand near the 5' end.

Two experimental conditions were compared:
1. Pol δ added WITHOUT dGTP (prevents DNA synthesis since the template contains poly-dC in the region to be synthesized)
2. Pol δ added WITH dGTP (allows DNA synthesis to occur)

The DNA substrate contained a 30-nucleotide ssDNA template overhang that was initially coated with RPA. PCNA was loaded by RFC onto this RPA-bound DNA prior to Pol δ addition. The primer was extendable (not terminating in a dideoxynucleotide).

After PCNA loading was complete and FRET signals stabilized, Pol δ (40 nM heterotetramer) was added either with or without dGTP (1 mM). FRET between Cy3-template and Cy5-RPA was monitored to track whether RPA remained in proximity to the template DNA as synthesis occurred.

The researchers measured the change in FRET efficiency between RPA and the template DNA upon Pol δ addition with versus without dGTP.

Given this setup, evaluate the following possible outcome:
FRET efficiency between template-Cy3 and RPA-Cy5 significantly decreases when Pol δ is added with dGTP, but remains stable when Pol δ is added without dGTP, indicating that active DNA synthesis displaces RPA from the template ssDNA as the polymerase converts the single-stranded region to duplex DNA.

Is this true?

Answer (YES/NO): NO